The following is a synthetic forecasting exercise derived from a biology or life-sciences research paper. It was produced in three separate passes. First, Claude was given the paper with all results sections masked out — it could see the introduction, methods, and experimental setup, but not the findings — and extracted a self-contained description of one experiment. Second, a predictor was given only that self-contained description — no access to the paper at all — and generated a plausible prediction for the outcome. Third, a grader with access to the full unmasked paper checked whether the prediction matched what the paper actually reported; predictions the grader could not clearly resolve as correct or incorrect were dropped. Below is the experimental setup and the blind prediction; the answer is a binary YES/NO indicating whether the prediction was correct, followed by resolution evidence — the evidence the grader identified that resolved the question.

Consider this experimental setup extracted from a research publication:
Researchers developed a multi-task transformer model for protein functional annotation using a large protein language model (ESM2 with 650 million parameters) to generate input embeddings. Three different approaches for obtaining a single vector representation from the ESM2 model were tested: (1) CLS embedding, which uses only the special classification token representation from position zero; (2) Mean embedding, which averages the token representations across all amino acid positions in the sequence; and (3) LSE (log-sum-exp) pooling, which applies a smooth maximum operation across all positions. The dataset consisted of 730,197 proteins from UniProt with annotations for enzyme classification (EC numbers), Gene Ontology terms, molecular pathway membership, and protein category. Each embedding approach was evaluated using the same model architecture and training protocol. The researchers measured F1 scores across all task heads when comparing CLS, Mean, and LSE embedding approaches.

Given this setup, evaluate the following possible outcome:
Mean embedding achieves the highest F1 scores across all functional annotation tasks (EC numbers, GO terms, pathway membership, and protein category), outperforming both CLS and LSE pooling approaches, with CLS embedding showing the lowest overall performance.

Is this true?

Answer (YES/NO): NO